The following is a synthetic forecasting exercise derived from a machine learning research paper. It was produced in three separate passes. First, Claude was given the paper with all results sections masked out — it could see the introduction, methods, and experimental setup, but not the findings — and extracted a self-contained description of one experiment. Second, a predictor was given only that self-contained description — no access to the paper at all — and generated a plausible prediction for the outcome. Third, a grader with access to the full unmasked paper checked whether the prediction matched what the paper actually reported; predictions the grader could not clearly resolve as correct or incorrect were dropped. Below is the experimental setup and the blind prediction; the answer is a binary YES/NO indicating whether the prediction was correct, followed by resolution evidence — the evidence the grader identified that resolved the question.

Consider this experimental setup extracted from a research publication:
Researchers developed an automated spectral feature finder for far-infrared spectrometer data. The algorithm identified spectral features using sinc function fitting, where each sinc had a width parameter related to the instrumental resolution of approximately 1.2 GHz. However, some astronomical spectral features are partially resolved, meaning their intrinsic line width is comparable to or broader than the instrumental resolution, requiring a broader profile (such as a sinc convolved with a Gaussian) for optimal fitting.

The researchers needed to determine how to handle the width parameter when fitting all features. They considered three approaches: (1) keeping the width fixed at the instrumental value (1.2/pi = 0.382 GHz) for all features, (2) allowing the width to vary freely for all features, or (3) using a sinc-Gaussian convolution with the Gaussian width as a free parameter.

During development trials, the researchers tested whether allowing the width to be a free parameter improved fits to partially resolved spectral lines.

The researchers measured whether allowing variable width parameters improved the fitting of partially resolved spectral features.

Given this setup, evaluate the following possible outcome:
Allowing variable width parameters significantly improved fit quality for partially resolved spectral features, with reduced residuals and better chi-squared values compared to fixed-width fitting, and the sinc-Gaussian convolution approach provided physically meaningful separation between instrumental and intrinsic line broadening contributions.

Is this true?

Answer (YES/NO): NO